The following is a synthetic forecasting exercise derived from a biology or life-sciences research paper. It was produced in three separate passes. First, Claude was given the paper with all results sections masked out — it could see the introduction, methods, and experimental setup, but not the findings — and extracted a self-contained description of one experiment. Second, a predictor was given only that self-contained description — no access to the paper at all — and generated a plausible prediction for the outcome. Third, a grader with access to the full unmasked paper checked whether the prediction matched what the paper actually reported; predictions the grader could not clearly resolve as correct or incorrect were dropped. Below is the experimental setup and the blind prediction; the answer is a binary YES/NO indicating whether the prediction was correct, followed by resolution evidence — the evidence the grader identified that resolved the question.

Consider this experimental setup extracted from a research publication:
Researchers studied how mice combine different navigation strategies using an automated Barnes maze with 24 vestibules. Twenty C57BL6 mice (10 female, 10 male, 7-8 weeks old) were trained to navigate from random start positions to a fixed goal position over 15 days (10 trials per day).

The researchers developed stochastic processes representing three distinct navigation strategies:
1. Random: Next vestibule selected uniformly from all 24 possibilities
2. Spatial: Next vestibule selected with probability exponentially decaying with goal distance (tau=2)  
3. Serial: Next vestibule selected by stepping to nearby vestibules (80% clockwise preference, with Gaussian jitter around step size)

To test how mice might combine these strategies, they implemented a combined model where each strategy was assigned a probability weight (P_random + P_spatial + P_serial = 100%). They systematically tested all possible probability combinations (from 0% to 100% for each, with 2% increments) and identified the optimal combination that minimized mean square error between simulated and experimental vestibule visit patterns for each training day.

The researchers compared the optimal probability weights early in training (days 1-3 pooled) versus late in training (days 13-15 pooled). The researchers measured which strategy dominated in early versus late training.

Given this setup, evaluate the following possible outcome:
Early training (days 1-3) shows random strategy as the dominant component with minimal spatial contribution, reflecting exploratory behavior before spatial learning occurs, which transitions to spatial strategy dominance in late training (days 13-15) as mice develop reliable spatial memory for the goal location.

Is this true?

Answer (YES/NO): YES